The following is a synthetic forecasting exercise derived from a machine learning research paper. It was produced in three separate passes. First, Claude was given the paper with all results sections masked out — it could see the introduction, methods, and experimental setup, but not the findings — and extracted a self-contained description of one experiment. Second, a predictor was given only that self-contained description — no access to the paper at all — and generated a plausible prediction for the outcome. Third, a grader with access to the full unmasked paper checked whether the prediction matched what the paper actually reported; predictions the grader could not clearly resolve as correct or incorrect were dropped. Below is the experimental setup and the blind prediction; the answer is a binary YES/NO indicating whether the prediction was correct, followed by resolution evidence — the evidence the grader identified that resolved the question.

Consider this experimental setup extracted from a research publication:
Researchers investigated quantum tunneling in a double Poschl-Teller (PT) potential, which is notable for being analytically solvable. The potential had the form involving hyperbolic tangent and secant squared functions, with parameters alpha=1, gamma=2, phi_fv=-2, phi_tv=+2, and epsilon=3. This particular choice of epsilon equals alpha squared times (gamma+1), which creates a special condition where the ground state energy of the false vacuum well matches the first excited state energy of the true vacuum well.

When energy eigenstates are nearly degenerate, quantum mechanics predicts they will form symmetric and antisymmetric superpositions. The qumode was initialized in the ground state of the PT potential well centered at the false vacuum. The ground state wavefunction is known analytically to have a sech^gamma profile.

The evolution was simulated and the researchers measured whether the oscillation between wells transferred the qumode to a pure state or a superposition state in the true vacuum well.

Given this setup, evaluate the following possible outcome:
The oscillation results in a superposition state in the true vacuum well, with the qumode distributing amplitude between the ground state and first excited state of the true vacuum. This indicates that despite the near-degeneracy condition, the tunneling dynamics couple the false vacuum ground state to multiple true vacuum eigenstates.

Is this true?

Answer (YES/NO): NO